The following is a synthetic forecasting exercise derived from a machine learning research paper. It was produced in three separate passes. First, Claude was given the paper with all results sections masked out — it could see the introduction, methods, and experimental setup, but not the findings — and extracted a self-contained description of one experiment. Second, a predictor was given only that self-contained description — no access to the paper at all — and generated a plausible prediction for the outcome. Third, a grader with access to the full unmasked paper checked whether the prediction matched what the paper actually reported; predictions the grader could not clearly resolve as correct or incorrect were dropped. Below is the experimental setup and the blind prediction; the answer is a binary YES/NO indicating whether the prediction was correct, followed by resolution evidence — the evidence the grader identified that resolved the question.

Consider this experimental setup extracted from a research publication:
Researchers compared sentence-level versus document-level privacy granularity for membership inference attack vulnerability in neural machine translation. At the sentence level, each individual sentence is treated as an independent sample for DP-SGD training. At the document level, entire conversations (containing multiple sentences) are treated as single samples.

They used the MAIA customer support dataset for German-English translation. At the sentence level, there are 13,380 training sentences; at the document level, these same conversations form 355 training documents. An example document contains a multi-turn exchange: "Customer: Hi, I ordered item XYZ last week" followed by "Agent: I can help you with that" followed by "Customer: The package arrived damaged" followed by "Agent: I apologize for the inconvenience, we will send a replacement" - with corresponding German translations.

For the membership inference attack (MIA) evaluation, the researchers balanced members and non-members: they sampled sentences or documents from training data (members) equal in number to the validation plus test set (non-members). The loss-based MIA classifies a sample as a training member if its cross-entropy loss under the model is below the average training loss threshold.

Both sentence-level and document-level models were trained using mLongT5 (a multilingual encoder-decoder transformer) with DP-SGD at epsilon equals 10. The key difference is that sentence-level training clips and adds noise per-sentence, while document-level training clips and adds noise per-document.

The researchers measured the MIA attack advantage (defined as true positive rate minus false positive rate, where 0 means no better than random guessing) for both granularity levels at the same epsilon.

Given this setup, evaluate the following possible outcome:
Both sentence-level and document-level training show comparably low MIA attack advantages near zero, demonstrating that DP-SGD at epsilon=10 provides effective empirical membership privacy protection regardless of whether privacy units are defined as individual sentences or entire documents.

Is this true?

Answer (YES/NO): NO